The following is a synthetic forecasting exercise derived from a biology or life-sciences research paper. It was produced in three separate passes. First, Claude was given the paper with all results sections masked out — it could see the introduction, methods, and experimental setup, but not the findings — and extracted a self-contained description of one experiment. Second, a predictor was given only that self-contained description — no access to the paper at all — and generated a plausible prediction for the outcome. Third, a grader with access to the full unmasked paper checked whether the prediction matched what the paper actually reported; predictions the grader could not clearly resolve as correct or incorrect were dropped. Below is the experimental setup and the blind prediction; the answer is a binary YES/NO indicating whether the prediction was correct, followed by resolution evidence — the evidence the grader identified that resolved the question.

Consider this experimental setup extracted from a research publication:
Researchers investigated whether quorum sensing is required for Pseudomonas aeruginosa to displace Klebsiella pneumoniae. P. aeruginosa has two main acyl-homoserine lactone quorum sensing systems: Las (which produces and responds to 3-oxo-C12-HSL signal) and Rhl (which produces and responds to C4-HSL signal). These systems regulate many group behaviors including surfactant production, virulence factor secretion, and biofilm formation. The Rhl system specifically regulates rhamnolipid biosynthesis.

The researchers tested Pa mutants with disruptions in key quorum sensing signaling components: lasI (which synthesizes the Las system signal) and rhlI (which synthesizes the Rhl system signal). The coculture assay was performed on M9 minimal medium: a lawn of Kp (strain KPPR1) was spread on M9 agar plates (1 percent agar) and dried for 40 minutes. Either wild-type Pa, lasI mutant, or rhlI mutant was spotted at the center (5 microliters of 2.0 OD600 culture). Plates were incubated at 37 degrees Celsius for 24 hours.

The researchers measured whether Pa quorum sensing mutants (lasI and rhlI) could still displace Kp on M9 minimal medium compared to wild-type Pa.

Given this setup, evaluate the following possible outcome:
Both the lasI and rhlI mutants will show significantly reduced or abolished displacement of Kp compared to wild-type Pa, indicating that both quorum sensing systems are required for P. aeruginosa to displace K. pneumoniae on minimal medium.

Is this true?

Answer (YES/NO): NO